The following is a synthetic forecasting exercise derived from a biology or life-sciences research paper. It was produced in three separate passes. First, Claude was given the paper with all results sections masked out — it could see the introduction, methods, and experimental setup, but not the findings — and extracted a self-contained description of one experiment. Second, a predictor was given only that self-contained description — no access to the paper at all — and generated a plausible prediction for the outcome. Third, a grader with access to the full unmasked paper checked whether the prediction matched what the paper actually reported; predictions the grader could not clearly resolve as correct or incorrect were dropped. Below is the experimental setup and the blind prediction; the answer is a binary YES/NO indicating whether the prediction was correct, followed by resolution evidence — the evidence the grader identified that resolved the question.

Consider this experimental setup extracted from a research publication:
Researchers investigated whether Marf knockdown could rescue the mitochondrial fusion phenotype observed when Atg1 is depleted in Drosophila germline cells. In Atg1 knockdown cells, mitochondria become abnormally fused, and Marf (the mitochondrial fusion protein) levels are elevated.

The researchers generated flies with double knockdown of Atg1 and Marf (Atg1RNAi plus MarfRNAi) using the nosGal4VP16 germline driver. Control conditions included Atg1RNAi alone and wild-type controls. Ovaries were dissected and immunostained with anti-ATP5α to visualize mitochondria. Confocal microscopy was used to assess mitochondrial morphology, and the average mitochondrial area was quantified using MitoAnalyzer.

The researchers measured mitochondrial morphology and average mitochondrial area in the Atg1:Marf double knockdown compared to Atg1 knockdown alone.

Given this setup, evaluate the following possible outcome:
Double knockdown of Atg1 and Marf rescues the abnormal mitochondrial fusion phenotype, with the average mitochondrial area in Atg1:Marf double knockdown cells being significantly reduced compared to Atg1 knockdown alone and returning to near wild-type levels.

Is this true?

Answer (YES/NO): NO